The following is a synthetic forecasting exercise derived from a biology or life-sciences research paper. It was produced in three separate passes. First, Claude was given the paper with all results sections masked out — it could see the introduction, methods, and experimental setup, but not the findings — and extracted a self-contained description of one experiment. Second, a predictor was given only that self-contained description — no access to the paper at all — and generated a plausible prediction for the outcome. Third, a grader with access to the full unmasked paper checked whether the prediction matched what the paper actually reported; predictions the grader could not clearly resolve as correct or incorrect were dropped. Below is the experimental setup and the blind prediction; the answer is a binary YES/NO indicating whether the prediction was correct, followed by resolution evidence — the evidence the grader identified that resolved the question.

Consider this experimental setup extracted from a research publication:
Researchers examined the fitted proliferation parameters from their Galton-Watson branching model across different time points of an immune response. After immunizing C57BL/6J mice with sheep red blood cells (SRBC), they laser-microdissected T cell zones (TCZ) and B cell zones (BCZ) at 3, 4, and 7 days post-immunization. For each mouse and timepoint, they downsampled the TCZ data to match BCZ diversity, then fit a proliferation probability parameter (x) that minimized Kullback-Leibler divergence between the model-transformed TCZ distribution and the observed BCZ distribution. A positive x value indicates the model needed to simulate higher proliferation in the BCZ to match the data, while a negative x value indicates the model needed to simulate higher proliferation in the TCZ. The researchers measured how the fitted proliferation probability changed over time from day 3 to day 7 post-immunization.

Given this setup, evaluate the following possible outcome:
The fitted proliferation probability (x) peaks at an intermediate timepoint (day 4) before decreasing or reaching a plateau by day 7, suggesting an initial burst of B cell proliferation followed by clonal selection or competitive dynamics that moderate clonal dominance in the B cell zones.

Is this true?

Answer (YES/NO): NO